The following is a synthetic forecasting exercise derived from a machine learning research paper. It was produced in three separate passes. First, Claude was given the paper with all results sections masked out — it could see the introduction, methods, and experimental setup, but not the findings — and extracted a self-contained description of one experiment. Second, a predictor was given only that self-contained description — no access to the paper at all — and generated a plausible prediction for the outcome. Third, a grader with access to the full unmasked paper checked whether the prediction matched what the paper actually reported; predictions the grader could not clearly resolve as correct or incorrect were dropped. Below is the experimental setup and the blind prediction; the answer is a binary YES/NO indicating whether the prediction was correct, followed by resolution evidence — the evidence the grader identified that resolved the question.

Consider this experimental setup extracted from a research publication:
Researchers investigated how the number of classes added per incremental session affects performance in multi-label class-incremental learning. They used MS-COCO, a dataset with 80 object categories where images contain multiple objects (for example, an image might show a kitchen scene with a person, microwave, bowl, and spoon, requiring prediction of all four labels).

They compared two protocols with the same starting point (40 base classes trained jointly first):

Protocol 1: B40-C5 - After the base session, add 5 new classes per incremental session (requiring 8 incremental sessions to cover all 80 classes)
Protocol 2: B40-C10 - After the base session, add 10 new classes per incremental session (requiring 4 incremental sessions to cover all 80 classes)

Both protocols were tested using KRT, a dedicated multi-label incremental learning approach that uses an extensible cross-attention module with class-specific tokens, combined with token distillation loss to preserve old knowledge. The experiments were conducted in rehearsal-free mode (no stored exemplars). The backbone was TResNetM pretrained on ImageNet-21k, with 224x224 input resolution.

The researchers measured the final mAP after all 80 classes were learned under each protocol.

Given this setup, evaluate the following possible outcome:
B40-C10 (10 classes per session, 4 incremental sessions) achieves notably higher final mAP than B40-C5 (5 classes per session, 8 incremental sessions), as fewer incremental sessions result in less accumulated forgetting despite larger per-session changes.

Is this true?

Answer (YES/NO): YES